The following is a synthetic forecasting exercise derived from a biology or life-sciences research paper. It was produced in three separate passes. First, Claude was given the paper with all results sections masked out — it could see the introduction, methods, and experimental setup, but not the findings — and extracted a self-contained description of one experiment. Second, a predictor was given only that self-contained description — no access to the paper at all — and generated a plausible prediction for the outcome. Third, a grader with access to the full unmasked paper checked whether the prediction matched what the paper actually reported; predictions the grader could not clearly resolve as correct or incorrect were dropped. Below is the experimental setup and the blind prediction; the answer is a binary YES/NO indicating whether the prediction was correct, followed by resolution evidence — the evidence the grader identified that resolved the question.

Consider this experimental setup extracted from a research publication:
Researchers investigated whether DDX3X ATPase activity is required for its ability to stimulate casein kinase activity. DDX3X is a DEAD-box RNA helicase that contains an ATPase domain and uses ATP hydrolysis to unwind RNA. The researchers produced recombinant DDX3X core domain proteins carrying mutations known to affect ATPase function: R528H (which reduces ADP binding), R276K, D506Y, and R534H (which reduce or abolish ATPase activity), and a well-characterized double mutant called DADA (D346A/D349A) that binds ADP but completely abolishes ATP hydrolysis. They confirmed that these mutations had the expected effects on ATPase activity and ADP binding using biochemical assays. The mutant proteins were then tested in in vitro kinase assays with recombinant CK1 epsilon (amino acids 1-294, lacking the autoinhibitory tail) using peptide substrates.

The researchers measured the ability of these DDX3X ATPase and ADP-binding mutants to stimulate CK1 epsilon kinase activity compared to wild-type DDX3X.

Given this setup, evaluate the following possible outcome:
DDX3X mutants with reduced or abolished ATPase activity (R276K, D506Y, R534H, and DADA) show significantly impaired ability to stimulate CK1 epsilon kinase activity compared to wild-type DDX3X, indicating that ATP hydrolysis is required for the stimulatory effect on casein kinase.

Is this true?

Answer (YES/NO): NO